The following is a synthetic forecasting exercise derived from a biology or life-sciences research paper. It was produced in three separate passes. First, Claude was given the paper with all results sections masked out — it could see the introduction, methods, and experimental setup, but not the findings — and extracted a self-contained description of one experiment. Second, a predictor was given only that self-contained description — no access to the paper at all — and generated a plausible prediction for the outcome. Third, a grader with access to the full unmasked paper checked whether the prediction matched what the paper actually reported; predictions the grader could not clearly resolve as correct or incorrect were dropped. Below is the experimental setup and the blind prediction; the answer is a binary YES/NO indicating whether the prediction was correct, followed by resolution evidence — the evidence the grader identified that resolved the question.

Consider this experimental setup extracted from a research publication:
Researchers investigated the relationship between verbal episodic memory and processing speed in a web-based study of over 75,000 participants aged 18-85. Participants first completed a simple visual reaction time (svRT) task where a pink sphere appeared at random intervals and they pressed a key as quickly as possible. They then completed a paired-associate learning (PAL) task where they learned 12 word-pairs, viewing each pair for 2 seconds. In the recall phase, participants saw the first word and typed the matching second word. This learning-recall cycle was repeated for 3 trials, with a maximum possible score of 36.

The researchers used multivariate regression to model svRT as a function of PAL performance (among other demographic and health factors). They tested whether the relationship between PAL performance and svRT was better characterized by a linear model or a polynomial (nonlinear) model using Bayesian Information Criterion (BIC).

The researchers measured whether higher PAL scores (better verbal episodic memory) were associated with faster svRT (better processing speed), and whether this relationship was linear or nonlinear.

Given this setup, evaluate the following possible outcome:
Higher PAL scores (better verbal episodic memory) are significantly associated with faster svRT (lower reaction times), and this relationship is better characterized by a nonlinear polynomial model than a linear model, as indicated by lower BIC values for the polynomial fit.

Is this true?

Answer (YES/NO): YES